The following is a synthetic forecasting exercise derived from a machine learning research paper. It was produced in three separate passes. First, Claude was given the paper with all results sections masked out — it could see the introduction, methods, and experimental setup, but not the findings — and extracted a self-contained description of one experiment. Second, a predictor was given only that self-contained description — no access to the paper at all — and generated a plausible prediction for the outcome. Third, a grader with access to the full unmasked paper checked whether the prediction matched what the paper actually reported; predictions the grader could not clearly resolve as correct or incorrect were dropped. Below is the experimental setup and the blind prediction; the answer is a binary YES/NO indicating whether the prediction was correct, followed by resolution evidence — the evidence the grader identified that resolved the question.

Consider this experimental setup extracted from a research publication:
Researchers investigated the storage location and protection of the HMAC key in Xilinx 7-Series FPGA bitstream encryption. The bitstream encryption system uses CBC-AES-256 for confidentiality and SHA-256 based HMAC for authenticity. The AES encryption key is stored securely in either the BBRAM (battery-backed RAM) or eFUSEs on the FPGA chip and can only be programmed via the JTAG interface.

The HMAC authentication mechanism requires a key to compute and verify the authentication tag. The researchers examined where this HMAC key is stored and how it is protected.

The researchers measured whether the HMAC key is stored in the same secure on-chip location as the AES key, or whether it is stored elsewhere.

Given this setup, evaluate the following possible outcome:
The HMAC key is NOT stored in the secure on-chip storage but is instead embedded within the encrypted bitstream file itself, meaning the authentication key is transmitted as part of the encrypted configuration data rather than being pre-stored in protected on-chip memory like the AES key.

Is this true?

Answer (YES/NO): YES